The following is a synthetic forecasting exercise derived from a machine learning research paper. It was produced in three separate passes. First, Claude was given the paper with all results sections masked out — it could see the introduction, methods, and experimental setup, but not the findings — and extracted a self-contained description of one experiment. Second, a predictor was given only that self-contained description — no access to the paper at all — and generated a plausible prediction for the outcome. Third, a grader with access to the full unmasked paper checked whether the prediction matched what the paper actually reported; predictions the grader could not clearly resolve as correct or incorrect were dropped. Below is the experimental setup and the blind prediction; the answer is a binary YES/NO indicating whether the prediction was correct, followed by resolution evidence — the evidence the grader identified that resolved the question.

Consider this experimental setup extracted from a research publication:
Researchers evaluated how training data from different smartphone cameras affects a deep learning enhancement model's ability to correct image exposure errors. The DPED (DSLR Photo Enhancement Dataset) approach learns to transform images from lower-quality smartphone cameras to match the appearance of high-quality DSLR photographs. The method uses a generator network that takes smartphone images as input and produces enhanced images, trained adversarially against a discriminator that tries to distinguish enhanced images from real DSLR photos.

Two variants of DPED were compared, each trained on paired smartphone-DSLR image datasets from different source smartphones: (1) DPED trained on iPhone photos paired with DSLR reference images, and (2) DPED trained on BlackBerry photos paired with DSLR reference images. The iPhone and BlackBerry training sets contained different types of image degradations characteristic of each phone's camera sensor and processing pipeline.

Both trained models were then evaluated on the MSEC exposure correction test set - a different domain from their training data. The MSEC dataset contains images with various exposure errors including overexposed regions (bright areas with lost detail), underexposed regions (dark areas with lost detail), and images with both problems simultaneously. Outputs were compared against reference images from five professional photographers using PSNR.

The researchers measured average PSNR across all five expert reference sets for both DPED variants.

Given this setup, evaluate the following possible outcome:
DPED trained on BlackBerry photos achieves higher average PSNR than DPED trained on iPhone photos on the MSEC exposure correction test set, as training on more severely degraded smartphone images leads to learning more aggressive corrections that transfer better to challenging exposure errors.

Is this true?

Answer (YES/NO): YES